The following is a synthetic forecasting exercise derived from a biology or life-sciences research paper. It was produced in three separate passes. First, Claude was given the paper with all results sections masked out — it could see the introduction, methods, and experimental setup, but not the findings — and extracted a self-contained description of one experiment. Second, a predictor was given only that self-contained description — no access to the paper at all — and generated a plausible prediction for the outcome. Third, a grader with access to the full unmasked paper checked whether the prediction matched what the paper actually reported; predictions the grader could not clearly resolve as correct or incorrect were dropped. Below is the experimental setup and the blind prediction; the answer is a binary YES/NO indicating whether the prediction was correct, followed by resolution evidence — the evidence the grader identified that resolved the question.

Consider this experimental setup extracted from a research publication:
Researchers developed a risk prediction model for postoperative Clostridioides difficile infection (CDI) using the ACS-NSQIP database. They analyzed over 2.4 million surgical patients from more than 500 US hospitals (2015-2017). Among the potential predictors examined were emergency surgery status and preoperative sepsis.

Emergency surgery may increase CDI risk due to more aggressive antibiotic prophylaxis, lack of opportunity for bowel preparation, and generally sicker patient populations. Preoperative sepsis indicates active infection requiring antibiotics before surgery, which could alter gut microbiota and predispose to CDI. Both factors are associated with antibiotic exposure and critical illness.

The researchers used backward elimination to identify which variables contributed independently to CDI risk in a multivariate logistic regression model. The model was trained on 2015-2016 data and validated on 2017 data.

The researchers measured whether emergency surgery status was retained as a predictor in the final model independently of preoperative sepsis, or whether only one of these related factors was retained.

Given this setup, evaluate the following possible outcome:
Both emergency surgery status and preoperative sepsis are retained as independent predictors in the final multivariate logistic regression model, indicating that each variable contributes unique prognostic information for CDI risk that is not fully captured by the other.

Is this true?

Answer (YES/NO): NO